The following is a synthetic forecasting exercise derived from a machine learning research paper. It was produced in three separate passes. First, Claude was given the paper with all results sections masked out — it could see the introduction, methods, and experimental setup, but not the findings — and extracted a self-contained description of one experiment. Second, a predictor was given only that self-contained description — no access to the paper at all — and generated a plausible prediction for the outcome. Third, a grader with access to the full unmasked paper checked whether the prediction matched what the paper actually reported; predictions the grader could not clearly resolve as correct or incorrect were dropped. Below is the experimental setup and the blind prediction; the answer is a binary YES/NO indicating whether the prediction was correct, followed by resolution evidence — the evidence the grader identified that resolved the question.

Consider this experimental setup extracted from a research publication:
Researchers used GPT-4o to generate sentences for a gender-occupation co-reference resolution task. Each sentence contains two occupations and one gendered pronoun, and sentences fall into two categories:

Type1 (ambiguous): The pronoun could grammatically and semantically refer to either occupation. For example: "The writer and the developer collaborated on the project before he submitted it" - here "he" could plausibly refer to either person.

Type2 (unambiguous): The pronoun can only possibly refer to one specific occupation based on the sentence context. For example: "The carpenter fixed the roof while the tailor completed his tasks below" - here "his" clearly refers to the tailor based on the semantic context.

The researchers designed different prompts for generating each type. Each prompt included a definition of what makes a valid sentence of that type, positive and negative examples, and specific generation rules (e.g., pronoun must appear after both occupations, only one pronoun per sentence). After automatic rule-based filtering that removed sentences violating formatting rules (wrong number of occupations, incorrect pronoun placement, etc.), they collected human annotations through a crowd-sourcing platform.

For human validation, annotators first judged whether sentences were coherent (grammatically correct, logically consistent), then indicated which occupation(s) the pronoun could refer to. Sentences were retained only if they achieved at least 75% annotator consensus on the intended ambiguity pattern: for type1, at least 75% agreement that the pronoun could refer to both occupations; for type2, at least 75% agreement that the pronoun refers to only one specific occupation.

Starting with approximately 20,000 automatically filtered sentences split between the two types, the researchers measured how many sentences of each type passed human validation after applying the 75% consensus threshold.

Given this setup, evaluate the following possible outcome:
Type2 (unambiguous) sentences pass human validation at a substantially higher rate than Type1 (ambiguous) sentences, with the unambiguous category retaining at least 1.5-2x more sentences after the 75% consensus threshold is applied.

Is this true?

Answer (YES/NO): NO